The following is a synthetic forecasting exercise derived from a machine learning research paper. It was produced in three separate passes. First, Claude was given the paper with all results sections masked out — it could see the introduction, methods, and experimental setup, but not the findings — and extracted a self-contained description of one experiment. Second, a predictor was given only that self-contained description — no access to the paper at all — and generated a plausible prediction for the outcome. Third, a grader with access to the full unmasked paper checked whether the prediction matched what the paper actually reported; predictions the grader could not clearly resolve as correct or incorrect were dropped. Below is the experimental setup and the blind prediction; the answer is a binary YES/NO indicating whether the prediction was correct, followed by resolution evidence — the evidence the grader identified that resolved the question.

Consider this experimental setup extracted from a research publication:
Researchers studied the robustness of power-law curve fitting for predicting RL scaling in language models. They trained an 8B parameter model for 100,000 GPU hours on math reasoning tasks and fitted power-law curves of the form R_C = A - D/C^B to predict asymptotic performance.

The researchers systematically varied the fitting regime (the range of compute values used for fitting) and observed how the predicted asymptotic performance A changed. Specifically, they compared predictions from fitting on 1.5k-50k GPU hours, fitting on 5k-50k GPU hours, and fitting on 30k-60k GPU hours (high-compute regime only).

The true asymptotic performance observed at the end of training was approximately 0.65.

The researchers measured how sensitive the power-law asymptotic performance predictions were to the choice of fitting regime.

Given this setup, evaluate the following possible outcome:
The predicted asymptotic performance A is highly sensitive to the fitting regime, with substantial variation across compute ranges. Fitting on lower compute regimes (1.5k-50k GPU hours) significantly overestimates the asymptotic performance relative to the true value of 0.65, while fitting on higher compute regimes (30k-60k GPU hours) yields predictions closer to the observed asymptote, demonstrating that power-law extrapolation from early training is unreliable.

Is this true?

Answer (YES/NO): YES